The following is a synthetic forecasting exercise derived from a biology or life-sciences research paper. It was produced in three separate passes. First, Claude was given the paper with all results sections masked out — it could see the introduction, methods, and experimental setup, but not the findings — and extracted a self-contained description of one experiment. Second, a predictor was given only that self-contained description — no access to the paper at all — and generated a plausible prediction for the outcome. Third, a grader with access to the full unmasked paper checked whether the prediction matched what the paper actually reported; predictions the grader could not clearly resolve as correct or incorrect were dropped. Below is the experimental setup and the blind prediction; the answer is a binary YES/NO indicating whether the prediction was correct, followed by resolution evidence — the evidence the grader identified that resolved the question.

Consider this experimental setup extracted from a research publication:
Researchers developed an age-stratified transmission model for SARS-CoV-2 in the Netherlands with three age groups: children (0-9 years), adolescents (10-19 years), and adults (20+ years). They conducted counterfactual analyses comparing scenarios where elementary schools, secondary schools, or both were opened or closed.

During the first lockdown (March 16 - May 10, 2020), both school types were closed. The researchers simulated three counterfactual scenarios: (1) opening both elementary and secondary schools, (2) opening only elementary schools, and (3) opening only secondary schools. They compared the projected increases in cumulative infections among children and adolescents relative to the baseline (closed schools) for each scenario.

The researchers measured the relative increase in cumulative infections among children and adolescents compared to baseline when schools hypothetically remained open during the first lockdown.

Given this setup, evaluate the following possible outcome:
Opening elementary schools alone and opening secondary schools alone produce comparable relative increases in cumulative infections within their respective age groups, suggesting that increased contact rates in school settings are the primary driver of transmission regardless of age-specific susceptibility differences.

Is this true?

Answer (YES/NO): NO